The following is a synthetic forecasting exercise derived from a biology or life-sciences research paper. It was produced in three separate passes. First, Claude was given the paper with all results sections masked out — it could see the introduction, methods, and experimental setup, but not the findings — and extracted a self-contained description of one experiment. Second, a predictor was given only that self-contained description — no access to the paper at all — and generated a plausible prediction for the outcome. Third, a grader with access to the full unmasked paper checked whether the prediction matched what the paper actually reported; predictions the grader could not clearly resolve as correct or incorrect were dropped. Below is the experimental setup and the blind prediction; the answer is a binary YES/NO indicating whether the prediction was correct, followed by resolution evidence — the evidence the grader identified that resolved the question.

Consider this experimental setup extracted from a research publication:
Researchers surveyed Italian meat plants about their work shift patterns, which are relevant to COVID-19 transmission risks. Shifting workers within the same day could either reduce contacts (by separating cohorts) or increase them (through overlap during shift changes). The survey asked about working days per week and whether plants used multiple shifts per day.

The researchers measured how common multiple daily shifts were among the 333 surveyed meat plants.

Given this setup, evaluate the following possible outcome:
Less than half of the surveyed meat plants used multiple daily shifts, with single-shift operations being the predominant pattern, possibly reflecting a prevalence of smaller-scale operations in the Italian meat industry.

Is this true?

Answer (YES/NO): YES